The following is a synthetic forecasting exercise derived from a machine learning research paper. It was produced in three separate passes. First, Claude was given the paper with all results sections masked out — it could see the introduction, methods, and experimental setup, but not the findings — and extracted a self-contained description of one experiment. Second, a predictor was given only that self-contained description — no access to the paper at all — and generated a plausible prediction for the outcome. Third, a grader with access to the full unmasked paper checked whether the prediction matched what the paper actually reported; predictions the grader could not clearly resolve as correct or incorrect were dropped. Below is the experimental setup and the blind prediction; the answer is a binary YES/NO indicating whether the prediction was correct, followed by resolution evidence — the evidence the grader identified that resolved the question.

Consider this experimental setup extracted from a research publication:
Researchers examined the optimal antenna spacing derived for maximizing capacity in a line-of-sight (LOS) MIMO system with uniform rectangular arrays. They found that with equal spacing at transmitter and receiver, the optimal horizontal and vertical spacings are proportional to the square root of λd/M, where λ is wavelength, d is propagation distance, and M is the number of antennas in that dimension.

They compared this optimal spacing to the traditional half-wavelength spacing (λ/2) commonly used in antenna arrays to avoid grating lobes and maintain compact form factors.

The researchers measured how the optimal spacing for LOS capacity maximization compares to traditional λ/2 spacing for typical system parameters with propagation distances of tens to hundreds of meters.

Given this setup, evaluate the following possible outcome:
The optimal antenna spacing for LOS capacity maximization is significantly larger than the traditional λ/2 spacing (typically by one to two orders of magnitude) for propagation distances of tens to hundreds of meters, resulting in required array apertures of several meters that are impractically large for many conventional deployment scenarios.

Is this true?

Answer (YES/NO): YES